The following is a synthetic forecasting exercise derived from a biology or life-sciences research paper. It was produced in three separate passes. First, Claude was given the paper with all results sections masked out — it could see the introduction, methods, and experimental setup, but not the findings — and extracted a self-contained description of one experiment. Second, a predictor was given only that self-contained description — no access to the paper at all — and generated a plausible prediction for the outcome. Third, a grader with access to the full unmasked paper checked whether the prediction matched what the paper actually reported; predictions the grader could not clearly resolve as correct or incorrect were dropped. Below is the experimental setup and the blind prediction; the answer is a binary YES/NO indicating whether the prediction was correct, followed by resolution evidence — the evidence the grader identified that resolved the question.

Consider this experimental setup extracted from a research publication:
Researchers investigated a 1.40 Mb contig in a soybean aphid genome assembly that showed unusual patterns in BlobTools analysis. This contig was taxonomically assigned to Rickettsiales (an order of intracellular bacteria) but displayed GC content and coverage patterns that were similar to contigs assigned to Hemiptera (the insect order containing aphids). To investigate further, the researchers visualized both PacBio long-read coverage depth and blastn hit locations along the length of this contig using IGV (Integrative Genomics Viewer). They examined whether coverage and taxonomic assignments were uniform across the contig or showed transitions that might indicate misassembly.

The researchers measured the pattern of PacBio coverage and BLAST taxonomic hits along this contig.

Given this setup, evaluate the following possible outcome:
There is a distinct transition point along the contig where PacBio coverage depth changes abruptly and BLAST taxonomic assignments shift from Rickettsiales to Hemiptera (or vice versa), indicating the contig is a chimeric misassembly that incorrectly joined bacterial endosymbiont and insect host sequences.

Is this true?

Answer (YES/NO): YES